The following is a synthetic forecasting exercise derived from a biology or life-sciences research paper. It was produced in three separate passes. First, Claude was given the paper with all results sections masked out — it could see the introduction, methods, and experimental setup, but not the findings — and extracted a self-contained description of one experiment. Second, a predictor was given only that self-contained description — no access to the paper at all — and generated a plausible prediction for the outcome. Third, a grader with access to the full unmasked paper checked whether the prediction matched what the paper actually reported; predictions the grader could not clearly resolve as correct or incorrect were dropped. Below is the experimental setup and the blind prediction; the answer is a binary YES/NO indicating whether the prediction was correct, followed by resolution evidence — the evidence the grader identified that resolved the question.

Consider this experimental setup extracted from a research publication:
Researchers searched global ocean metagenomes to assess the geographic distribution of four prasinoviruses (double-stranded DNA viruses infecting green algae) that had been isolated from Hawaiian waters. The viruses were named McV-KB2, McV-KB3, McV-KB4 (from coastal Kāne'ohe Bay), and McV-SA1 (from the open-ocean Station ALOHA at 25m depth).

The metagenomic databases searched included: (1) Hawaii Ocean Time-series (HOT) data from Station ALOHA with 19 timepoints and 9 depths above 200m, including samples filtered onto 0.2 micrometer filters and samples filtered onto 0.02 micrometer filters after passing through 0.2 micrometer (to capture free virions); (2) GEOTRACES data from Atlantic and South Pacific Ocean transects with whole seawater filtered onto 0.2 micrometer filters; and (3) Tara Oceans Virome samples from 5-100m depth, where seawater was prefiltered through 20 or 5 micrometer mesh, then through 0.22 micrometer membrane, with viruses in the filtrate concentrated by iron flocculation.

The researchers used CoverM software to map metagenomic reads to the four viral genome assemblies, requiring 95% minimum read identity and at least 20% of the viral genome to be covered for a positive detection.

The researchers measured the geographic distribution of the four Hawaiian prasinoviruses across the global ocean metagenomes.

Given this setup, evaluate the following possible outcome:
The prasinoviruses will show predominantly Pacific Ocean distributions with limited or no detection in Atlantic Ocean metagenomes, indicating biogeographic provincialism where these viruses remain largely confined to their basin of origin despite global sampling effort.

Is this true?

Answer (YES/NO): NO